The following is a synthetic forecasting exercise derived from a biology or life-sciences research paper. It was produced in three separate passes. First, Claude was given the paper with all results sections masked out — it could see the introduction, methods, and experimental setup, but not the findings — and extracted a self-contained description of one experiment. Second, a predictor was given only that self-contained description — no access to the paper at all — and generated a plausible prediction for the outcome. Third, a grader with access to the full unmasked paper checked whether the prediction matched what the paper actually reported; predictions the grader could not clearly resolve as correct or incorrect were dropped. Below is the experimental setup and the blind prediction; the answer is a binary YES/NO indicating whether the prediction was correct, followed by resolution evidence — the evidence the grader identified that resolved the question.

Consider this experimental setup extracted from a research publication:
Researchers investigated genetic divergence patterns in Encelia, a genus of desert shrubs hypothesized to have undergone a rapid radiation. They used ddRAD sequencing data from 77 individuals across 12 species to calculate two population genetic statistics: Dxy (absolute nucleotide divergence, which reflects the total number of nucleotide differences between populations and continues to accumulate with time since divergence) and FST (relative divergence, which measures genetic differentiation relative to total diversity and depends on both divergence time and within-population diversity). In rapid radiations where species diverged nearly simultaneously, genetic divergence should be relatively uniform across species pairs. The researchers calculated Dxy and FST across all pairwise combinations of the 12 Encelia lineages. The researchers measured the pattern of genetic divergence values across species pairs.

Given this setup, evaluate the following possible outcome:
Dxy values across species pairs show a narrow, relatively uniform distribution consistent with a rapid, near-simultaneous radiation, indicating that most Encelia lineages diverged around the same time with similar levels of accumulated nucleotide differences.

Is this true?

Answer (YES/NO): YES